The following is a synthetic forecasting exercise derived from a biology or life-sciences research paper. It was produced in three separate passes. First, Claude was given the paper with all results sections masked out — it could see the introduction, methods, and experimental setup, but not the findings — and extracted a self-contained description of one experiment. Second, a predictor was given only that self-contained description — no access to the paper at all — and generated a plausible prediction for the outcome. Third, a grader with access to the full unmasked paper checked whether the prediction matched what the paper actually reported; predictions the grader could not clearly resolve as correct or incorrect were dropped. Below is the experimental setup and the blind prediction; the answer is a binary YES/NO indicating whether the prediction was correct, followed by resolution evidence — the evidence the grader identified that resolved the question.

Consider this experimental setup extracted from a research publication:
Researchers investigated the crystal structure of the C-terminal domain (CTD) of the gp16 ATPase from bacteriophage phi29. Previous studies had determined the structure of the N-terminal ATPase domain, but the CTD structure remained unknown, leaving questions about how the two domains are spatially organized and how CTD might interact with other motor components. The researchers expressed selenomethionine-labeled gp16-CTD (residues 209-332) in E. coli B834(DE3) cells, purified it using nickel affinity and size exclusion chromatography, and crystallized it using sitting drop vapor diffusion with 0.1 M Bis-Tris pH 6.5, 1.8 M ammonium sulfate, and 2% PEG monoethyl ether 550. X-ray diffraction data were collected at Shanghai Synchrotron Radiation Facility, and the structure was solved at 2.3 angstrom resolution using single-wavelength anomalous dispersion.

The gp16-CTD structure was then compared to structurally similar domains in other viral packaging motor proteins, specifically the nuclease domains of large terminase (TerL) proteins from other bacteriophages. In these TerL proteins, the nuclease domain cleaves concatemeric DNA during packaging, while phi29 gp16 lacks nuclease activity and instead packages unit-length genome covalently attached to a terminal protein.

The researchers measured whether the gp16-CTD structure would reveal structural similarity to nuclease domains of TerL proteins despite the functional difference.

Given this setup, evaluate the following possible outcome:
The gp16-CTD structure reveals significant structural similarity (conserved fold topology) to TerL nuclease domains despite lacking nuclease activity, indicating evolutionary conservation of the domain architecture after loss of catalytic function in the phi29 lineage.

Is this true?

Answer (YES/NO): YES